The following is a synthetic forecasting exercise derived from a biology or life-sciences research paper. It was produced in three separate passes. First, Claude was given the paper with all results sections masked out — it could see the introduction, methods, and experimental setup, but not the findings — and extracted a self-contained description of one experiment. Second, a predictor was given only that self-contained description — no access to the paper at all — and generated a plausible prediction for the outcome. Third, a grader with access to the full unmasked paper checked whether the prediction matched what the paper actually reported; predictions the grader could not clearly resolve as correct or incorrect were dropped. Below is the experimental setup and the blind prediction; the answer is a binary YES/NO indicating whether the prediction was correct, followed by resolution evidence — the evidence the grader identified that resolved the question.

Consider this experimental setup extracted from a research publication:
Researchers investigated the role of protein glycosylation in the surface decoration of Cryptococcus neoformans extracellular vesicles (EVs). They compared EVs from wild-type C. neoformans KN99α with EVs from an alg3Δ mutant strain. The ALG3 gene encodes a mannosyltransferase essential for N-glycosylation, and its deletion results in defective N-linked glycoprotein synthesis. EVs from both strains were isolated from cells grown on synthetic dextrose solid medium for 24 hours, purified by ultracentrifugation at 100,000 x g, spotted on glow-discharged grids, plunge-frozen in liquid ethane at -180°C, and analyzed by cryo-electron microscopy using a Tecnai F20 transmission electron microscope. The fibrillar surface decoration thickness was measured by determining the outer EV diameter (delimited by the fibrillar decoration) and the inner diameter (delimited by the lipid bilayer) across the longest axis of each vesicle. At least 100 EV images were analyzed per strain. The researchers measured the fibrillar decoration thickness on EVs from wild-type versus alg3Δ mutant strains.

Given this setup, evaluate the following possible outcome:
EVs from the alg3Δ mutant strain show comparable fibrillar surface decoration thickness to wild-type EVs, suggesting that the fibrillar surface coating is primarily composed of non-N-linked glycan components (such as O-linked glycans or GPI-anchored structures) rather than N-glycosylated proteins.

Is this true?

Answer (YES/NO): NO